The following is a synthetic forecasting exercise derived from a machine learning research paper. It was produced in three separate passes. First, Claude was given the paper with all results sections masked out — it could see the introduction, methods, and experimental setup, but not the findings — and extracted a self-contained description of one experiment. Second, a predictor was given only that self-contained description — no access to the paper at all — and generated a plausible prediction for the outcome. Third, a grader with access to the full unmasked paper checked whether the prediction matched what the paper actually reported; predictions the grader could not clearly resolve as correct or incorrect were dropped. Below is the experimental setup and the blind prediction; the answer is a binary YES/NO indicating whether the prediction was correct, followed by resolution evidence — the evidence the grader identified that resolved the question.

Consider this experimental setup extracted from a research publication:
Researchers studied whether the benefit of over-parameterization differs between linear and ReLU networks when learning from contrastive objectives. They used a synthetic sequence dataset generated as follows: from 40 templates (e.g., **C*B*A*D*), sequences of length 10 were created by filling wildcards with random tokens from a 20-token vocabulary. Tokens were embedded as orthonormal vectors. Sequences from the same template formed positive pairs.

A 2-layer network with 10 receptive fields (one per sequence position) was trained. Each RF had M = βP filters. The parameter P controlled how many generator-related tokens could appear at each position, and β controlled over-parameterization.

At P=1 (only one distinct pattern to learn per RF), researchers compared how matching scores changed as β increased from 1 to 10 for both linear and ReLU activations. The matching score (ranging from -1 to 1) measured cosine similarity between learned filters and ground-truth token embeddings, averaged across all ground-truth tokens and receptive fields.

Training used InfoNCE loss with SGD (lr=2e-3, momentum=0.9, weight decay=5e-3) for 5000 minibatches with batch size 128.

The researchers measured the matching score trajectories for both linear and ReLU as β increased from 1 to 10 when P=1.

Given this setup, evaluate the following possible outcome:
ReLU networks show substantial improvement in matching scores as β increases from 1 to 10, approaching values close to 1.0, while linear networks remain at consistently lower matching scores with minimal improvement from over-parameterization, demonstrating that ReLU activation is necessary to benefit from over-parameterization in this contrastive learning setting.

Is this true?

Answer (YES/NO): NO